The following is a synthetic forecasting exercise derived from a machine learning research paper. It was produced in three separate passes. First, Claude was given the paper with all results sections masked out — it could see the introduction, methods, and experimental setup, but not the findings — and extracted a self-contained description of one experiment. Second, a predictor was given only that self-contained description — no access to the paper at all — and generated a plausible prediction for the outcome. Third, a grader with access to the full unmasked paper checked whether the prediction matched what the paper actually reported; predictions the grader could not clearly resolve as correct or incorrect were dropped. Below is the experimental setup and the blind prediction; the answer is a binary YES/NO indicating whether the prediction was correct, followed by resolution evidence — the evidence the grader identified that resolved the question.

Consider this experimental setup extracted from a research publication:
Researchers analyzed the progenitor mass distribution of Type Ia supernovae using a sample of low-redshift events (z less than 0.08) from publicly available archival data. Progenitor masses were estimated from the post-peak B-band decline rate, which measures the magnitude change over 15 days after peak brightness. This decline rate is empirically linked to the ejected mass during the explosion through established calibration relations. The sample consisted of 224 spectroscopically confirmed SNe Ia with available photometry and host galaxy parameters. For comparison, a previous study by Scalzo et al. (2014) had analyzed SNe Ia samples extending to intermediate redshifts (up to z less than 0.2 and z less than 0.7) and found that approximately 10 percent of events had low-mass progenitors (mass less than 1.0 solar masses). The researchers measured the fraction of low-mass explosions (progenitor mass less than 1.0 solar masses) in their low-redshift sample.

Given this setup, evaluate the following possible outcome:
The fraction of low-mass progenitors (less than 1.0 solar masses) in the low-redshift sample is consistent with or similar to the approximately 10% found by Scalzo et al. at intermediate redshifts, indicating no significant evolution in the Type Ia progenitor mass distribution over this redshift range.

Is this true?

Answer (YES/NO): NO